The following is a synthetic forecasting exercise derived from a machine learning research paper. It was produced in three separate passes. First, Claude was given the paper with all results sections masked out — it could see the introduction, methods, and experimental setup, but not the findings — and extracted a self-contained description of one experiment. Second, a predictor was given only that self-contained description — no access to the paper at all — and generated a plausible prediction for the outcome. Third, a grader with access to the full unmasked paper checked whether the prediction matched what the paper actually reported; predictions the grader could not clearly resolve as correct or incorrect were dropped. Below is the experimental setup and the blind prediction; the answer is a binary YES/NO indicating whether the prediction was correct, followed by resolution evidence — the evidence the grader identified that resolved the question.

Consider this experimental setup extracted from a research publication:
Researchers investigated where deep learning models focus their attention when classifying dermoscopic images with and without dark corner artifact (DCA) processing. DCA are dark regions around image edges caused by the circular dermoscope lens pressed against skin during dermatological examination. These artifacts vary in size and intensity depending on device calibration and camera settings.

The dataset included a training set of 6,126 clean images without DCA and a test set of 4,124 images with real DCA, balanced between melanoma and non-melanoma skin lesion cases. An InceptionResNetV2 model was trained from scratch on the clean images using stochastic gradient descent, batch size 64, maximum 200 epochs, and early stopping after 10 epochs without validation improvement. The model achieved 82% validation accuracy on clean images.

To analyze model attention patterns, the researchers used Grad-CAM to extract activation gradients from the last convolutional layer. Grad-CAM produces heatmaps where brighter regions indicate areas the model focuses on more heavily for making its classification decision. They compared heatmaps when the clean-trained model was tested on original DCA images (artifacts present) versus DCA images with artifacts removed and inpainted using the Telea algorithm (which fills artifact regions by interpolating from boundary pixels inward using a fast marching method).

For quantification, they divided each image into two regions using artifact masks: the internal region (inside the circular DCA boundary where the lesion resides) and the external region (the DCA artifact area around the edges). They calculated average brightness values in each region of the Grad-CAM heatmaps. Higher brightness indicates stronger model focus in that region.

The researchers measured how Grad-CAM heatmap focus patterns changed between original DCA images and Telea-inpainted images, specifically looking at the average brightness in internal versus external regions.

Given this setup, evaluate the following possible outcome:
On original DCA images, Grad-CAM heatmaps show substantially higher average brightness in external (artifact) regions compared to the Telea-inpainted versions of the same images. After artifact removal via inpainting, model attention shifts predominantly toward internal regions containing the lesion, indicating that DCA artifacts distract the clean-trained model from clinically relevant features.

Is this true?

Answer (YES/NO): YES